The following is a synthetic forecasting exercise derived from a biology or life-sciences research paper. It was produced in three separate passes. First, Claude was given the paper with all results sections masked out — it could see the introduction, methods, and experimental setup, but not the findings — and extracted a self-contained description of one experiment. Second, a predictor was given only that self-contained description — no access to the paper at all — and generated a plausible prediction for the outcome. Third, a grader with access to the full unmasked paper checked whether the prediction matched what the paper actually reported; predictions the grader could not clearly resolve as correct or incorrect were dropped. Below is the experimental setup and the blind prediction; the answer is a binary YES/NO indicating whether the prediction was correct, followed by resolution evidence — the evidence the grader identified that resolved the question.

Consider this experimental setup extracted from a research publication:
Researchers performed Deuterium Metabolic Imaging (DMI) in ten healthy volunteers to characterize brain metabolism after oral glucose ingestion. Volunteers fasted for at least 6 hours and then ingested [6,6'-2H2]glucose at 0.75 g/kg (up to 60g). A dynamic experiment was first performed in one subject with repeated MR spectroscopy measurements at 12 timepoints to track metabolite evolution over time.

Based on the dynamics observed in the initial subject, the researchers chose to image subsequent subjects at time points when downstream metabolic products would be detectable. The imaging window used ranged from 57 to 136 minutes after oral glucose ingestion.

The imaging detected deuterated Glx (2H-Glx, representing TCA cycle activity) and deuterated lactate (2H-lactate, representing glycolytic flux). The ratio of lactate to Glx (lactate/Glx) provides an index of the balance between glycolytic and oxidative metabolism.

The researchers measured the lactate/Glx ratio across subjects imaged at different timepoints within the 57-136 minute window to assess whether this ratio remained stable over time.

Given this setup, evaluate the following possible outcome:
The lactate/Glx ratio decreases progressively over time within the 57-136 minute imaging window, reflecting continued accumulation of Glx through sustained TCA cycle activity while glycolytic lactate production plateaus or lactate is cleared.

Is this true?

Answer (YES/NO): YES